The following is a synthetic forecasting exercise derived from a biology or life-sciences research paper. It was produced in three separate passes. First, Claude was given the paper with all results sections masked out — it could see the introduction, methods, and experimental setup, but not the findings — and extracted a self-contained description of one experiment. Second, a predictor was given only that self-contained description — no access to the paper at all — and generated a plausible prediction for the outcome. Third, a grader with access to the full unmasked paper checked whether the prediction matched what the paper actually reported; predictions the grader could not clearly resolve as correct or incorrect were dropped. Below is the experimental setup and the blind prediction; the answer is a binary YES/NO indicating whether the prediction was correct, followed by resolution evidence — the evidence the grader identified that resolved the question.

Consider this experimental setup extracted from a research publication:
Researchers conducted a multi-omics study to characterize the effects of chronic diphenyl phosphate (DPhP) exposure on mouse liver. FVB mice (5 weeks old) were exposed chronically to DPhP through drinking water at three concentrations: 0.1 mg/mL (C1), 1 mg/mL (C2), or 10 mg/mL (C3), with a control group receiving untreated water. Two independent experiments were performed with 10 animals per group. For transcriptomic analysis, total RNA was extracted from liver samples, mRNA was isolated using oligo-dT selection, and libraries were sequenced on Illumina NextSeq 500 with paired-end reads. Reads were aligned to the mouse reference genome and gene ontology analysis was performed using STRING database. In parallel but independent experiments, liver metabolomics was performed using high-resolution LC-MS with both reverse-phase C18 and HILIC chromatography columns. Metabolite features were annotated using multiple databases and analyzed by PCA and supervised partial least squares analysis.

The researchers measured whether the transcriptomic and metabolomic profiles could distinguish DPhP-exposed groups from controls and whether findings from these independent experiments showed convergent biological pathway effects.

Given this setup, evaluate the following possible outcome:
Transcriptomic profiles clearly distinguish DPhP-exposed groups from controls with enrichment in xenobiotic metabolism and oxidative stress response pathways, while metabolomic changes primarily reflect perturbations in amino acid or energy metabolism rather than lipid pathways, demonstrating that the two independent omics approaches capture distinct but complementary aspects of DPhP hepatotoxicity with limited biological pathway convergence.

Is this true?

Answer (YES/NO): NO